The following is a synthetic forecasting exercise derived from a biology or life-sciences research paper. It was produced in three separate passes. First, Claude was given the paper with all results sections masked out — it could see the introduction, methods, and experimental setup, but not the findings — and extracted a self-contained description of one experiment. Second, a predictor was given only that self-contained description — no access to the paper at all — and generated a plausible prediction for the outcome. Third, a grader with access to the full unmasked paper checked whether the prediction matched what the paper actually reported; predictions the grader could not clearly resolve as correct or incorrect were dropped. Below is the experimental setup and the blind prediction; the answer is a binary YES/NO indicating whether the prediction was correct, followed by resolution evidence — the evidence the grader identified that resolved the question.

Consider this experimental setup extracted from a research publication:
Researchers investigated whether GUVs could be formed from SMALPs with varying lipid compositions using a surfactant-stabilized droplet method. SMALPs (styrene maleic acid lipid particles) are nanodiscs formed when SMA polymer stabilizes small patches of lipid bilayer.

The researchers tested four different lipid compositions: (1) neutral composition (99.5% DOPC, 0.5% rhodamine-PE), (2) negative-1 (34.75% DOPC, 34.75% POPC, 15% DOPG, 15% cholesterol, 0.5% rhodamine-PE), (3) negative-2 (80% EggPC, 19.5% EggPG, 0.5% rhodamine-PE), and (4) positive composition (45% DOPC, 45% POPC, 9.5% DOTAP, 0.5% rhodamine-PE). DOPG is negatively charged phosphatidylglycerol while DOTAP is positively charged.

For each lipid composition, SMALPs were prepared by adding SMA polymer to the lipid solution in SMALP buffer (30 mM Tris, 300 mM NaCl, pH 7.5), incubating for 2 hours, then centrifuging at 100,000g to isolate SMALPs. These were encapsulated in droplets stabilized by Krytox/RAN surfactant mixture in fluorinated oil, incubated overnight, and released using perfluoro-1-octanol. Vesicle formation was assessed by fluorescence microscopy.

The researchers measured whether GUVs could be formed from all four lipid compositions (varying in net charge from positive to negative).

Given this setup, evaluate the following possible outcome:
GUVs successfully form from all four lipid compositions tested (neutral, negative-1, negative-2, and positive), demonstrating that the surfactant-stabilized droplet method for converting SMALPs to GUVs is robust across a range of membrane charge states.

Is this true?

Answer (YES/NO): YES